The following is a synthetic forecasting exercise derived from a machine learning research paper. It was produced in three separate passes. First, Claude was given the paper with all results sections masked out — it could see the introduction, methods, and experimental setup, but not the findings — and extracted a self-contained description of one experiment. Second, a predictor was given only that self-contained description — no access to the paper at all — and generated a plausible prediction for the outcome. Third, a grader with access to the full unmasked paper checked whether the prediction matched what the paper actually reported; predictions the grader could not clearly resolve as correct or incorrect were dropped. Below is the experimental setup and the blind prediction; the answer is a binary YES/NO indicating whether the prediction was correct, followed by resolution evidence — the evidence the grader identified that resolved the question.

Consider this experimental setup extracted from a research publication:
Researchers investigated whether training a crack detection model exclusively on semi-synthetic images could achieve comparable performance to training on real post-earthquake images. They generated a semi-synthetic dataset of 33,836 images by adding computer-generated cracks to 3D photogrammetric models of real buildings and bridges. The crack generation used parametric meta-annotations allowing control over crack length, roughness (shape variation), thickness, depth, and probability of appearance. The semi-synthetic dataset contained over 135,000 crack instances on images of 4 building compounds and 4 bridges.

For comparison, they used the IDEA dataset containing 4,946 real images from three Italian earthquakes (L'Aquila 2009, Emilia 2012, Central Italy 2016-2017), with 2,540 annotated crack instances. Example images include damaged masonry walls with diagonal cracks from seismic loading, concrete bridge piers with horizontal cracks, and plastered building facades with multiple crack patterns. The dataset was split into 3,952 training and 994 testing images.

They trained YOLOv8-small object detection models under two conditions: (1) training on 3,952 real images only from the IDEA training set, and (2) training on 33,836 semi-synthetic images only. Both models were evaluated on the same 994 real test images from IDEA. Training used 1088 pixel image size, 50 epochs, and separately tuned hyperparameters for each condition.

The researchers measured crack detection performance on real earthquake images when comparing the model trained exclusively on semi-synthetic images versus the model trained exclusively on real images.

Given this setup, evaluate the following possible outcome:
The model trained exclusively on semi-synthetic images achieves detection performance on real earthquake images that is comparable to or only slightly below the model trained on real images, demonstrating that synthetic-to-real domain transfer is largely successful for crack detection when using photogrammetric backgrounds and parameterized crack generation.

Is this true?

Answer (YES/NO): NO